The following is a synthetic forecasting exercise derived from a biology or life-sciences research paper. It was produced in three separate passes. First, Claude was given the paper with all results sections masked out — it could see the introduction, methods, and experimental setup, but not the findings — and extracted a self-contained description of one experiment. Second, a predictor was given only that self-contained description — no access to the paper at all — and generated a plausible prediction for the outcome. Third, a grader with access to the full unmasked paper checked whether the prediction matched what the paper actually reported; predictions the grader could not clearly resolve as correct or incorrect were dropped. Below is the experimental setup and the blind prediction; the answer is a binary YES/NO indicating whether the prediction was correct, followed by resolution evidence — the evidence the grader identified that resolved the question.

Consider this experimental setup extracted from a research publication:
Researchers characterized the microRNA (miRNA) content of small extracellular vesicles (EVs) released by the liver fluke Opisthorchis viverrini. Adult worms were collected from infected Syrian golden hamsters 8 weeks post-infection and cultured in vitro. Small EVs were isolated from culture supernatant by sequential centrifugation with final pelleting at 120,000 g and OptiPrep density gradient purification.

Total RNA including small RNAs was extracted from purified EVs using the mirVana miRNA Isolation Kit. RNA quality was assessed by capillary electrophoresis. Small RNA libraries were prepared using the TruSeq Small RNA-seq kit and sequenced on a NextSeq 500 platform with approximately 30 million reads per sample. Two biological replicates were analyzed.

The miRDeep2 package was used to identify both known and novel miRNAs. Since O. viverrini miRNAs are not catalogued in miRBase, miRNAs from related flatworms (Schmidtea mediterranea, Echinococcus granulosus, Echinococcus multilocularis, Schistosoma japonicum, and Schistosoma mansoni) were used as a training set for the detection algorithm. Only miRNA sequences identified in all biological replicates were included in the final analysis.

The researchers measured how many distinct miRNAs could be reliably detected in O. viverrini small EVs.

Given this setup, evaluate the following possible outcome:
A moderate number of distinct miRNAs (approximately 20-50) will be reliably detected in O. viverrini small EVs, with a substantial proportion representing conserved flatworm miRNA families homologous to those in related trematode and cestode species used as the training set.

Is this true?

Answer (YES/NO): NO